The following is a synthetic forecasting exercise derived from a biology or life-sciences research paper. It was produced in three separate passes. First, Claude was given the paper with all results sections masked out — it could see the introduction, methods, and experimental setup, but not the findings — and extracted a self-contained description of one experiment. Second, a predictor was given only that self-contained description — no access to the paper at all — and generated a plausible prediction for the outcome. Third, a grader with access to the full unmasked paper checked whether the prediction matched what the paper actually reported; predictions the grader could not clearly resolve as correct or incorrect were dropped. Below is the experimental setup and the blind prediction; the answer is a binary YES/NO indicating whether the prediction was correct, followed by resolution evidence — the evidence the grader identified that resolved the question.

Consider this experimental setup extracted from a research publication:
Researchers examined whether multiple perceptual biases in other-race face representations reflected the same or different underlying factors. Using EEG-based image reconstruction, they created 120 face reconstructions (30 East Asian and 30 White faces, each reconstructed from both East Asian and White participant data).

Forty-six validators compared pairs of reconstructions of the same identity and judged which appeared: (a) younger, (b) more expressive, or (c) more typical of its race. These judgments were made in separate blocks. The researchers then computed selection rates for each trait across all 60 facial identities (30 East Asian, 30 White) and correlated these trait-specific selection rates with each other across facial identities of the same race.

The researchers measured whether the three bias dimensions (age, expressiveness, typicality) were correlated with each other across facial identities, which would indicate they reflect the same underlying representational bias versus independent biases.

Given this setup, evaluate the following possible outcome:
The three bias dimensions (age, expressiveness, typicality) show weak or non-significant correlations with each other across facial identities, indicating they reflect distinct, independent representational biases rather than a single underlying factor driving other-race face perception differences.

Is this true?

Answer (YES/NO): NO